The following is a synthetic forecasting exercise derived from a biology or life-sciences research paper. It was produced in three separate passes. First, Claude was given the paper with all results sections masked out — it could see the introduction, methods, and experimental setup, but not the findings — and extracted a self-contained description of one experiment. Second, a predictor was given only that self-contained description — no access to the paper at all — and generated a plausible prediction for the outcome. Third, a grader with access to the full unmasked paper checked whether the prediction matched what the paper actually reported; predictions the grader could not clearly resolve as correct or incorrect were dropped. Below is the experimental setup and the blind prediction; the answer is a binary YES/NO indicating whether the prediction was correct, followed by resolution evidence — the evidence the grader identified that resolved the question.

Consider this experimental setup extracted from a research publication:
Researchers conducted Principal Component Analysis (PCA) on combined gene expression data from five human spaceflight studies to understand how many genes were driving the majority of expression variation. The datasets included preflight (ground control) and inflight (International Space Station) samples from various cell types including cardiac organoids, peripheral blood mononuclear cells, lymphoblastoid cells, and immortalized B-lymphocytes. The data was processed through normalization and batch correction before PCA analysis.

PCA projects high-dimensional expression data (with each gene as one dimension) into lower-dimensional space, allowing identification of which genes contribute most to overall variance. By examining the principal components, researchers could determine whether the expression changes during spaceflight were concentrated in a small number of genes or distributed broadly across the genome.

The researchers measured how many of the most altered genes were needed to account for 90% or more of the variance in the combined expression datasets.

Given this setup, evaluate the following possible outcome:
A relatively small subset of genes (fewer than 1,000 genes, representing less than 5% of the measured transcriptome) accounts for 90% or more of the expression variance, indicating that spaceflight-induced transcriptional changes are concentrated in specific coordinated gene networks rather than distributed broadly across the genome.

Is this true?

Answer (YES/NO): NO